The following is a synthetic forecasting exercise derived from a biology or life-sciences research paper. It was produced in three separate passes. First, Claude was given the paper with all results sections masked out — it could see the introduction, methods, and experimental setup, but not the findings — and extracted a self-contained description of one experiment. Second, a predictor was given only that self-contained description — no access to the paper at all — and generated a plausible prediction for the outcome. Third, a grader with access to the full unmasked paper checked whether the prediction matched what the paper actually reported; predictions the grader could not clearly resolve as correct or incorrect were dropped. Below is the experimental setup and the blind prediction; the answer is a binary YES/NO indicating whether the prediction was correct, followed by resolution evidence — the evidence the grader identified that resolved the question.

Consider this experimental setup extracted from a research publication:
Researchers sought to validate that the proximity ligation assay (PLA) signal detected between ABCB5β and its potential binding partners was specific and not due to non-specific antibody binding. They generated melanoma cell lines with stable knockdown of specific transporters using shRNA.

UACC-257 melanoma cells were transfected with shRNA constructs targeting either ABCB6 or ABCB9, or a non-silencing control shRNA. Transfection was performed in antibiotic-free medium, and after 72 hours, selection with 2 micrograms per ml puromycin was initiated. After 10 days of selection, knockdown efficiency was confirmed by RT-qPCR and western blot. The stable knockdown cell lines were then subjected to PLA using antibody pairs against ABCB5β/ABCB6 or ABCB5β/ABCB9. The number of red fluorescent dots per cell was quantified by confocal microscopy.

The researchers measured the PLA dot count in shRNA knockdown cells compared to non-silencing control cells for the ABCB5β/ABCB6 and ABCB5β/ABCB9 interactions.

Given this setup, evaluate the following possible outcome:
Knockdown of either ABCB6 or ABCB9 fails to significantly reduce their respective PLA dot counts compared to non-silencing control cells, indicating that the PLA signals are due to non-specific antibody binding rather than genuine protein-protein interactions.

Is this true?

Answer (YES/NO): NO